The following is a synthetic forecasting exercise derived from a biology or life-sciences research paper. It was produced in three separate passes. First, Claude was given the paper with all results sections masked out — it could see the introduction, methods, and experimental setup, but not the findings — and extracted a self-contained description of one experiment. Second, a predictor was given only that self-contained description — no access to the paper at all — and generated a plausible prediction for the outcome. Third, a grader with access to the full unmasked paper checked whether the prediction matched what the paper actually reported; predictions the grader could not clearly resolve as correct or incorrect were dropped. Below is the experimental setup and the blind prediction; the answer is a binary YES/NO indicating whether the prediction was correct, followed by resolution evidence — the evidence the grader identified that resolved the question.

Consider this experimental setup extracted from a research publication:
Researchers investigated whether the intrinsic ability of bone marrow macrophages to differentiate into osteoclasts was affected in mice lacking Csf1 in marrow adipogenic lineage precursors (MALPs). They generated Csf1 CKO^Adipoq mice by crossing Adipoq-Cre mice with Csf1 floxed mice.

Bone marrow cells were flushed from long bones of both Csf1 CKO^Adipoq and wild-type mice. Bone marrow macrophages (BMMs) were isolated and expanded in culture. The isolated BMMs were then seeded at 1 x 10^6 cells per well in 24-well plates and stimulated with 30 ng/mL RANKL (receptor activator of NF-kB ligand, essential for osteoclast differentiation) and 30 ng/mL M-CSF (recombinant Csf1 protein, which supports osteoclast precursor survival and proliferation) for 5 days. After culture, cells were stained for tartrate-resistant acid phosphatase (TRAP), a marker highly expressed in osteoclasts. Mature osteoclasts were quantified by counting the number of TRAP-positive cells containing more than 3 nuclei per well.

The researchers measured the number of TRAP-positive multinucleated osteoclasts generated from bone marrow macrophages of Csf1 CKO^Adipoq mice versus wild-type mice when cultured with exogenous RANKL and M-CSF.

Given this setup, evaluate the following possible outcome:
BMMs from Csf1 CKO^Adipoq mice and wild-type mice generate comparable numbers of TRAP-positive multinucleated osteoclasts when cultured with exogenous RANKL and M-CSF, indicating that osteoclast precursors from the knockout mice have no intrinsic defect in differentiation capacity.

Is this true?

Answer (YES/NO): YES